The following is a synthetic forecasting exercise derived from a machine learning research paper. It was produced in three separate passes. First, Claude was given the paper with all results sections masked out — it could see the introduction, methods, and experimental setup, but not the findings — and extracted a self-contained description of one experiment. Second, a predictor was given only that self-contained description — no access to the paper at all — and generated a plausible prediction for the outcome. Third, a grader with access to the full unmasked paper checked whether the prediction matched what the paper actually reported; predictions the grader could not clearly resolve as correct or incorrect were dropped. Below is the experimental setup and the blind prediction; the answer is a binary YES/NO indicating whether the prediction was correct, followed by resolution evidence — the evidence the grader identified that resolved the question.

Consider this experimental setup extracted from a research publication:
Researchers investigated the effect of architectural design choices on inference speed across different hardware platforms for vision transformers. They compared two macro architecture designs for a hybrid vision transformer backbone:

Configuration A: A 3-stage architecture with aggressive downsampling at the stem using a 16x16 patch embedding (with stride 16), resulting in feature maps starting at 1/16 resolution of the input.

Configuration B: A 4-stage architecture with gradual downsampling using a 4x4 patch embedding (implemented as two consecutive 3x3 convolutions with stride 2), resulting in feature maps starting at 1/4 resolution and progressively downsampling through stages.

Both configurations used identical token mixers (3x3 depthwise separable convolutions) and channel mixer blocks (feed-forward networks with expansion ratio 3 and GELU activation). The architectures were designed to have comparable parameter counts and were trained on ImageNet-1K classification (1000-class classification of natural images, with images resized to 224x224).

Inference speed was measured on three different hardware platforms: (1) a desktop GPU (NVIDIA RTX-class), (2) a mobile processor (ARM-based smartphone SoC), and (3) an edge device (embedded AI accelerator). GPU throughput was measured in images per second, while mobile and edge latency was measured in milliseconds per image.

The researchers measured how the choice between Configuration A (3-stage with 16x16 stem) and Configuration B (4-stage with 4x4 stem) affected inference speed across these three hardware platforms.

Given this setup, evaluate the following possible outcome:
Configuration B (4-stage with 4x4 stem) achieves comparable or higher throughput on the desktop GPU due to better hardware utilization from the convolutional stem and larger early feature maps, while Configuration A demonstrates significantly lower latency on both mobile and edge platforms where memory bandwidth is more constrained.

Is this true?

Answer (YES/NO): NO